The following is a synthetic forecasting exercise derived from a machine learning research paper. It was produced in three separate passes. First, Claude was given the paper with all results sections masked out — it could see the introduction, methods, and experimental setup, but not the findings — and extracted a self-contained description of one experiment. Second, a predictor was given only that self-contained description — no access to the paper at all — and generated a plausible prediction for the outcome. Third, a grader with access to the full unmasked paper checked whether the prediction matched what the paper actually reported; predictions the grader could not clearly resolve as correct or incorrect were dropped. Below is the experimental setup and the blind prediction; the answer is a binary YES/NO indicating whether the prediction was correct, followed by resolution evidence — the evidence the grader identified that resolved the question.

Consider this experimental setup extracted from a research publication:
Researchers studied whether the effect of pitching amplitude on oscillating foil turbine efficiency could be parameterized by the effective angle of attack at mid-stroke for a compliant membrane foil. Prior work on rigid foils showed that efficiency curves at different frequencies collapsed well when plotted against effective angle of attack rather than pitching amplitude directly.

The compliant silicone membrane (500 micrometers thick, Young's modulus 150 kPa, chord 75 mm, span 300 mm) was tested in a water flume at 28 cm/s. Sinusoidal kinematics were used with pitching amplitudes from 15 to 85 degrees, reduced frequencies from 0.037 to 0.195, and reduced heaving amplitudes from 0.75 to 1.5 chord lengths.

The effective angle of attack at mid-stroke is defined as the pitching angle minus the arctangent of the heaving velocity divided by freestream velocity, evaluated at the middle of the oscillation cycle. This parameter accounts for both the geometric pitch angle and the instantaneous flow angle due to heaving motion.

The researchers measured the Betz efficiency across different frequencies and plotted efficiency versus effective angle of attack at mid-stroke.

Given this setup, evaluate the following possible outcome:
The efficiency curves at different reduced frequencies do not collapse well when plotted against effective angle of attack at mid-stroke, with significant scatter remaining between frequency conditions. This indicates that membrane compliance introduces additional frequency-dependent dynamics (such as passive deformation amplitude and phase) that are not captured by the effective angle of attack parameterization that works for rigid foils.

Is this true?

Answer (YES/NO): NO